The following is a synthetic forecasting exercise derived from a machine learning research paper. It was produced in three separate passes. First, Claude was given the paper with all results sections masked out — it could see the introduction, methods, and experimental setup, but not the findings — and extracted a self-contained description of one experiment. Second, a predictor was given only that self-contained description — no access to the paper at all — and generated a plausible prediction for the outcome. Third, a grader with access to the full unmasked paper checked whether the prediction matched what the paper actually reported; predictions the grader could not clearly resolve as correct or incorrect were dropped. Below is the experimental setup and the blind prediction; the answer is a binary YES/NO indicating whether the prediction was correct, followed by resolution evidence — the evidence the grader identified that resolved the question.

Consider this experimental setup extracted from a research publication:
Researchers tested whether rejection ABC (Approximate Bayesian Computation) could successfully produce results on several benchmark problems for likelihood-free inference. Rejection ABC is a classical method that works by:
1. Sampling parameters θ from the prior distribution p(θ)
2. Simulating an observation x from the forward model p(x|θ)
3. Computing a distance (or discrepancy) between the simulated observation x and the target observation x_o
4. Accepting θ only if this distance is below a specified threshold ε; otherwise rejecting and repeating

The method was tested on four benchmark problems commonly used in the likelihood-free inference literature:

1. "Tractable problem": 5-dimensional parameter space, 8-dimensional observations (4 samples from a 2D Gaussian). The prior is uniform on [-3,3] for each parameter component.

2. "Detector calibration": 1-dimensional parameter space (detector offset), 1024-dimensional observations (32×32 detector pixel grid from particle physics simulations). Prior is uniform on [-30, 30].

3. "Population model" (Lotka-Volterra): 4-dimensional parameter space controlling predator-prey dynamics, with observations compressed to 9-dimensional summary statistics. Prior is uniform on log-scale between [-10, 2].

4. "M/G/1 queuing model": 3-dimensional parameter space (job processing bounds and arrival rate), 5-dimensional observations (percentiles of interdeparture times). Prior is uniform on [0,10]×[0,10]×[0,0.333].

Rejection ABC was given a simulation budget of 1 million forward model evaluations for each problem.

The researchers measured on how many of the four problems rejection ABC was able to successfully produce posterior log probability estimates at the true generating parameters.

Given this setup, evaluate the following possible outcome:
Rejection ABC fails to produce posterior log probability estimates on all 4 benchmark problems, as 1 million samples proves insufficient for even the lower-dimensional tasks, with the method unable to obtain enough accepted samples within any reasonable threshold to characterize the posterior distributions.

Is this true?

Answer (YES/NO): NO